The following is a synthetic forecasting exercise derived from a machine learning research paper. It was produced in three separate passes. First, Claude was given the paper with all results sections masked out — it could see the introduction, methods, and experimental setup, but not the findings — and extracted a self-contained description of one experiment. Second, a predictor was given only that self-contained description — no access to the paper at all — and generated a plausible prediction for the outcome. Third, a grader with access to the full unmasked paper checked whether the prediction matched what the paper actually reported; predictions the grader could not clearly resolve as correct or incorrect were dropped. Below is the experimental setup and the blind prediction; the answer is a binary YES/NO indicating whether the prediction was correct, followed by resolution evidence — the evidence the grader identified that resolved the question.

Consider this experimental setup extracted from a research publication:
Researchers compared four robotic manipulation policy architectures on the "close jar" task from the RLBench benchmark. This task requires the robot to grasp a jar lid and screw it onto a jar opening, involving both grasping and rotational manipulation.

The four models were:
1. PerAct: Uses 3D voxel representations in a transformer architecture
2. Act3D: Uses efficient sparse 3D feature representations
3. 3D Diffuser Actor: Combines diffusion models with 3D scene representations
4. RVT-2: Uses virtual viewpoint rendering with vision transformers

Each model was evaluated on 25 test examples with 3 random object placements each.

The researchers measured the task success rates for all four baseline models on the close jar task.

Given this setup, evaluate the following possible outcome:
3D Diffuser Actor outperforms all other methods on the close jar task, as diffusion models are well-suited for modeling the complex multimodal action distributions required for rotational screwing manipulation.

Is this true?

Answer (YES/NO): NO